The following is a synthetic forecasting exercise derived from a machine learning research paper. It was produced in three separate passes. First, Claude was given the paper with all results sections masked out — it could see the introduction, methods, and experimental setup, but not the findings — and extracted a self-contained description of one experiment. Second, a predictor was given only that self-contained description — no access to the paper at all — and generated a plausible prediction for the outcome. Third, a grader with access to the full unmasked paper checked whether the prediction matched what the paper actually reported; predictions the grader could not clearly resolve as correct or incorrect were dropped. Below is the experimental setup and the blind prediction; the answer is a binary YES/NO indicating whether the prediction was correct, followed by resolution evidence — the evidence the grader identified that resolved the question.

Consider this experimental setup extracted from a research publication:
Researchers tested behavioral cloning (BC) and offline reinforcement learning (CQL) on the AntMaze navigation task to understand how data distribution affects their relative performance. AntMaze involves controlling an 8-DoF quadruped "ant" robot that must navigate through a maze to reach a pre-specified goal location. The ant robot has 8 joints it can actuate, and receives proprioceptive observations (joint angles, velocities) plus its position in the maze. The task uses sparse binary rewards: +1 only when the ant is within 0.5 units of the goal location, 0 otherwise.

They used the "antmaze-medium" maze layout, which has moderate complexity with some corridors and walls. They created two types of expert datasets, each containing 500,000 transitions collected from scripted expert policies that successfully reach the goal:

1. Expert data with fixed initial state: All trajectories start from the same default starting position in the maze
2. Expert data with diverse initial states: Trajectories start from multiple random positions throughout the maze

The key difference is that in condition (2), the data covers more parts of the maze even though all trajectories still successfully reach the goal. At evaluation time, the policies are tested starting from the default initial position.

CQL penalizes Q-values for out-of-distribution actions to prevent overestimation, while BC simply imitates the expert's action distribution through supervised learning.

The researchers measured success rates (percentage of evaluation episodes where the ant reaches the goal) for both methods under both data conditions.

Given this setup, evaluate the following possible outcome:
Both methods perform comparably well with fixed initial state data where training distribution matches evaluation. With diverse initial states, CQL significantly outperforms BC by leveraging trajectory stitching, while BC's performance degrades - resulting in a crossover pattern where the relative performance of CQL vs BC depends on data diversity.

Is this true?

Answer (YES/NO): NO